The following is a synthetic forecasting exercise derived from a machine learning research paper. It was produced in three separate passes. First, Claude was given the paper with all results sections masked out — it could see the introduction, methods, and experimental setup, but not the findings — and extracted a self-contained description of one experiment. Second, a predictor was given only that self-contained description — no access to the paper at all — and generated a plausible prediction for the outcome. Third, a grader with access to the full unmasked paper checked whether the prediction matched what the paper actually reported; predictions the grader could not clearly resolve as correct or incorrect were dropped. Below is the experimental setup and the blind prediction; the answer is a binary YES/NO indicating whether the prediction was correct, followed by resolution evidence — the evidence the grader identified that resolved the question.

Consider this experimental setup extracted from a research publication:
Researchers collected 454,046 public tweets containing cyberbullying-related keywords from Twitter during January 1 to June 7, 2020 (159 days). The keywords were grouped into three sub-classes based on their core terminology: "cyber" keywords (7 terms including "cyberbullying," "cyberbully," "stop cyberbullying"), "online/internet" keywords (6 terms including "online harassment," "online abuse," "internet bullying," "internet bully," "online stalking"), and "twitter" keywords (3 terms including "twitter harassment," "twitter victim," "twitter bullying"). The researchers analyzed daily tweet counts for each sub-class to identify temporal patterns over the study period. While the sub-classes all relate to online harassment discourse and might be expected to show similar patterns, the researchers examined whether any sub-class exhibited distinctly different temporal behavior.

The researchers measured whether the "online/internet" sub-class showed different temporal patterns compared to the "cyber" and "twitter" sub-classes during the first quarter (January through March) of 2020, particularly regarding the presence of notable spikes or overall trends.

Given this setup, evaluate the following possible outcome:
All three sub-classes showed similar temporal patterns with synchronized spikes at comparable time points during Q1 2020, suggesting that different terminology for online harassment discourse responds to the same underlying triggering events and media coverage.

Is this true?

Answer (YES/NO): NO